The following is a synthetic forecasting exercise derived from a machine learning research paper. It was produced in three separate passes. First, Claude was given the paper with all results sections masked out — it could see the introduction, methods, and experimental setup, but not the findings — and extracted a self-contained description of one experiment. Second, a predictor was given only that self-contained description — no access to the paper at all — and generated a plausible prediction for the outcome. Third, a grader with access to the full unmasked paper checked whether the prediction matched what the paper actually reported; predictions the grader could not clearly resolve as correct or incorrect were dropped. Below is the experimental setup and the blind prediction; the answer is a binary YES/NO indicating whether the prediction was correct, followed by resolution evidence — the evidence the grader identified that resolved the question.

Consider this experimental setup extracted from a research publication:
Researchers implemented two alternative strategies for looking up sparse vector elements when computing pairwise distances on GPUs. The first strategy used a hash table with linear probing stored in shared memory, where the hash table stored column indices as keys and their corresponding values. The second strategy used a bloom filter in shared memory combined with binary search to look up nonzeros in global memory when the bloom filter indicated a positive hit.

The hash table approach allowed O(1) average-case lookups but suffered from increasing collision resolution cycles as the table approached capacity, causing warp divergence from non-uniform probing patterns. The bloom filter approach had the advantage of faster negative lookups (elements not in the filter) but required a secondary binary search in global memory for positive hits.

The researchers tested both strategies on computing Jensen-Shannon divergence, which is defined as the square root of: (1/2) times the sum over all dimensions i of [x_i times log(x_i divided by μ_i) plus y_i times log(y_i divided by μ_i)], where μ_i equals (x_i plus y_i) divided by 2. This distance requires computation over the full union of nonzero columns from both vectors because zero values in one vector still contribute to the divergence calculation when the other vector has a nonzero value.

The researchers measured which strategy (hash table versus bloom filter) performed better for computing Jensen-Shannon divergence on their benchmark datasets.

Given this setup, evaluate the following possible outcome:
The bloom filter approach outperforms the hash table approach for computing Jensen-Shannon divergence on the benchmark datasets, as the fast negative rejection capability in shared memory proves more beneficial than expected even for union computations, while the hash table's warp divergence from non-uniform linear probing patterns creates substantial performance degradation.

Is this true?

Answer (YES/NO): NO